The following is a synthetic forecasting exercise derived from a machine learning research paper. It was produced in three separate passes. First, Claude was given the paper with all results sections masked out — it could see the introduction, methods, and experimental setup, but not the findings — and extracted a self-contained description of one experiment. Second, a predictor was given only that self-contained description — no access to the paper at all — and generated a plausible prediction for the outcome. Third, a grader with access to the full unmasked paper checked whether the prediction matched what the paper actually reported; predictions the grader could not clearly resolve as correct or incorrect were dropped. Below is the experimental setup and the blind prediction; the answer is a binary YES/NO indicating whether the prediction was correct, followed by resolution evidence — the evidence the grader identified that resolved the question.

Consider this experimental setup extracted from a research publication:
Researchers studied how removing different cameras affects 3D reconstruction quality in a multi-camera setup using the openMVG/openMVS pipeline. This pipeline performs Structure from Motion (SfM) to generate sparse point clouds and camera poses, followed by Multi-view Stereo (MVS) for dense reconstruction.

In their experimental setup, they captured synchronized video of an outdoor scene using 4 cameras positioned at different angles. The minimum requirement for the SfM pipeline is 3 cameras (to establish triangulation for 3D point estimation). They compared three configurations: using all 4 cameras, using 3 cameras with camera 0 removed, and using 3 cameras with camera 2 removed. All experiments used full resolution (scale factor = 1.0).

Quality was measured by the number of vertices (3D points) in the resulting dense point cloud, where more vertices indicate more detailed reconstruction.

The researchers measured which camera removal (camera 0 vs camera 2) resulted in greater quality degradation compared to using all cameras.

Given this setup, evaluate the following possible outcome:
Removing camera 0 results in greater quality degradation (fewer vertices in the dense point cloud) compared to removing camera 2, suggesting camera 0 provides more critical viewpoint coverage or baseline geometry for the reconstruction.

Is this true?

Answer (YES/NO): NO